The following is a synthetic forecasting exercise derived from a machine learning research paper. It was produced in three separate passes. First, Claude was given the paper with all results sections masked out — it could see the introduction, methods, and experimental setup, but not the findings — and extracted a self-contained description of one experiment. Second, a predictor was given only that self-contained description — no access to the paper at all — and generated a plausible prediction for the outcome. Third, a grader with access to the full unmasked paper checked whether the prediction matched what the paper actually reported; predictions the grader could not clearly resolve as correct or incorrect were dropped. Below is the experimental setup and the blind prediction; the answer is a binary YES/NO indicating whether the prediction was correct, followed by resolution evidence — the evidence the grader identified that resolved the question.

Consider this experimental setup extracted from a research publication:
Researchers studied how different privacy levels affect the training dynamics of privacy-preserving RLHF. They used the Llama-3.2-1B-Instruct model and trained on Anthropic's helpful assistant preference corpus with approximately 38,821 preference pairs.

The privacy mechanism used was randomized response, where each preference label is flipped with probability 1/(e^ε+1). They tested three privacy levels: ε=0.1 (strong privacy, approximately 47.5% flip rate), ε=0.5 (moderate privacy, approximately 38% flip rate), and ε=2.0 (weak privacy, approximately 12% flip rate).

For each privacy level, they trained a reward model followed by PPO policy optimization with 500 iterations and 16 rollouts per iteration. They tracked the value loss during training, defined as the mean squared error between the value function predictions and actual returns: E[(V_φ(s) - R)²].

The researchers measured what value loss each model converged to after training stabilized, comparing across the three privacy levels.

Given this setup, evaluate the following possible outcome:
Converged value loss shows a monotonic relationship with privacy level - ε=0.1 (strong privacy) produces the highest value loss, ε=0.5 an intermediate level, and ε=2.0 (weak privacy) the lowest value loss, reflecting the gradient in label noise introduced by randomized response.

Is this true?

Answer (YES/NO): YES